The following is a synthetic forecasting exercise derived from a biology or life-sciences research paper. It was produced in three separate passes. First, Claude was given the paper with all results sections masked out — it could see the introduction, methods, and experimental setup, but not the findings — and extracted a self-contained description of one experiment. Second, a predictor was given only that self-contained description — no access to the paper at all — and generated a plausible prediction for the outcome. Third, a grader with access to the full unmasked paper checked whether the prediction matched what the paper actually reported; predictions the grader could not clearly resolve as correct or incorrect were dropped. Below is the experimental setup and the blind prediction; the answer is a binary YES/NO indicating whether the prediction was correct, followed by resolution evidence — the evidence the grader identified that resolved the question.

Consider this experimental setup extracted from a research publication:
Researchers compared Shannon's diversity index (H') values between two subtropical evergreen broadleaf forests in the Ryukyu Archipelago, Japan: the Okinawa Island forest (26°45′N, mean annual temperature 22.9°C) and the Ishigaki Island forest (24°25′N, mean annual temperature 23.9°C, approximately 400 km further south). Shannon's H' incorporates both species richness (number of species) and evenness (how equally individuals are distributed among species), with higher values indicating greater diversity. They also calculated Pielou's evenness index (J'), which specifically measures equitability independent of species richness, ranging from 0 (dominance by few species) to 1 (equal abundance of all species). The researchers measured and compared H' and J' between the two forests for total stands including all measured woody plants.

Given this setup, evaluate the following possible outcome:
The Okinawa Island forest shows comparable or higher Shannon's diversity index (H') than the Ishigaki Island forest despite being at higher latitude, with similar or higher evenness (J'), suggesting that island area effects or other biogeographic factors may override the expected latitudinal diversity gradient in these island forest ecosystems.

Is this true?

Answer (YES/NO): YES